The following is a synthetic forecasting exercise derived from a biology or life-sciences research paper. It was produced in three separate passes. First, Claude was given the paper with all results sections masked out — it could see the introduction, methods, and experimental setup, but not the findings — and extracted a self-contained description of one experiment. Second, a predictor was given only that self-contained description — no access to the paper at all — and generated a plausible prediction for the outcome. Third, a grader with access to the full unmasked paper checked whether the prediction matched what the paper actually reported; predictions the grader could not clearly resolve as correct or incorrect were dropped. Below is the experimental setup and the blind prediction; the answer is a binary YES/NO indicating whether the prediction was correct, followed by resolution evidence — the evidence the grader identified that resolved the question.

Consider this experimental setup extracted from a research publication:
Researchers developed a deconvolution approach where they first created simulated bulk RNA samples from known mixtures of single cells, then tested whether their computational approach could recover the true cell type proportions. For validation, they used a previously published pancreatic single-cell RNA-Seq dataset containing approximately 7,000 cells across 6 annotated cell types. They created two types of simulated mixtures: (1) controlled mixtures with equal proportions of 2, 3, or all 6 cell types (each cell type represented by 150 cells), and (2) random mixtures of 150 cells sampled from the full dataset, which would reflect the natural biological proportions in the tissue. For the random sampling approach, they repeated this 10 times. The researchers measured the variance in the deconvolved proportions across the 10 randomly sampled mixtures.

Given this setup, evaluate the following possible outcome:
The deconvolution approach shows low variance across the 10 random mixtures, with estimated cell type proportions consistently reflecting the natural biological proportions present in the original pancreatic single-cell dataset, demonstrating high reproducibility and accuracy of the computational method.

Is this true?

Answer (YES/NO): YES